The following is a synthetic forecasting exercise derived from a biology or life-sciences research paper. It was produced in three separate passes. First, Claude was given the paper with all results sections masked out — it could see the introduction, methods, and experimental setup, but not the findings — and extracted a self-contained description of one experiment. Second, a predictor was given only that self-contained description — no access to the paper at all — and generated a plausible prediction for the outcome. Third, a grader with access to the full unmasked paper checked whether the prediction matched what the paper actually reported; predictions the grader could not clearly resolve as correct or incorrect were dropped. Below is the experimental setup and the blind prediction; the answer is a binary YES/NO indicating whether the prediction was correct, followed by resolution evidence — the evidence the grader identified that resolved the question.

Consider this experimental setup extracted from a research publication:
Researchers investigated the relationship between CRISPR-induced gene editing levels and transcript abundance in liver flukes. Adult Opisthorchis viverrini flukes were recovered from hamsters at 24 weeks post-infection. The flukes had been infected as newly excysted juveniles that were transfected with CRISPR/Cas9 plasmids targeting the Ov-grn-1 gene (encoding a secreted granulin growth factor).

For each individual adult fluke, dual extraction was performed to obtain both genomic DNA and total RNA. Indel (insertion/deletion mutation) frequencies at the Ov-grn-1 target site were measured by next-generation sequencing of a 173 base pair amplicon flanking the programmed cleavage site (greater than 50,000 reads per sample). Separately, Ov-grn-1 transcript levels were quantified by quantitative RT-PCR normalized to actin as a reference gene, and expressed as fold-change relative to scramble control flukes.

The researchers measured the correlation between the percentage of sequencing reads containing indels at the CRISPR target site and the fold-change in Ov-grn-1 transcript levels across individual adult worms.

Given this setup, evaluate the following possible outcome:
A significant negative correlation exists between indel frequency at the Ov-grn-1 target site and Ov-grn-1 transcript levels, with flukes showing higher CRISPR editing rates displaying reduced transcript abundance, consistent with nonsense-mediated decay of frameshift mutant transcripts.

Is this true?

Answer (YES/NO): NO